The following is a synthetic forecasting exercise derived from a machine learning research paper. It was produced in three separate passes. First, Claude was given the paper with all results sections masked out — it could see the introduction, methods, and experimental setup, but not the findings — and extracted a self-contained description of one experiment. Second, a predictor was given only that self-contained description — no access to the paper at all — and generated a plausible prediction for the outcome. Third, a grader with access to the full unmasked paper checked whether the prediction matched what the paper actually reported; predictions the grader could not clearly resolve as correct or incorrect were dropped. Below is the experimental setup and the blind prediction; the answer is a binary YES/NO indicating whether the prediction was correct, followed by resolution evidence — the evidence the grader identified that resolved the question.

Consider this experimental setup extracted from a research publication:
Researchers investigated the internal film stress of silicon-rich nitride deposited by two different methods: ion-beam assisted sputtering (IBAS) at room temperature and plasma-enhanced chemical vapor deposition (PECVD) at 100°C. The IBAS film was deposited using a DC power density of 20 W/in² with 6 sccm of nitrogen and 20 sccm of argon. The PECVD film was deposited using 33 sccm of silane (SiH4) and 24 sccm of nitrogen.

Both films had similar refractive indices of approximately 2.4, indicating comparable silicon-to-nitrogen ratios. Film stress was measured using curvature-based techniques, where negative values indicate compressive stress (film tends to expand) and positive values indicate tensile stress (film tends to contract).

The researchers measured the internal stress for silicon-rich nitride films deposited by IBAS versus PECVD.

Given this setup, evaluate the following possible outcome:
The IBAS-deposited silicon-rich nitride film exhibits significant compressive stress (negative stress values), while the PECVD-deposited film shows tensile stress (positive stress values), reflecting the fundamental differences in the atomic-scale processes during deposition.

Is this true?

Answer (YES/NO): NO